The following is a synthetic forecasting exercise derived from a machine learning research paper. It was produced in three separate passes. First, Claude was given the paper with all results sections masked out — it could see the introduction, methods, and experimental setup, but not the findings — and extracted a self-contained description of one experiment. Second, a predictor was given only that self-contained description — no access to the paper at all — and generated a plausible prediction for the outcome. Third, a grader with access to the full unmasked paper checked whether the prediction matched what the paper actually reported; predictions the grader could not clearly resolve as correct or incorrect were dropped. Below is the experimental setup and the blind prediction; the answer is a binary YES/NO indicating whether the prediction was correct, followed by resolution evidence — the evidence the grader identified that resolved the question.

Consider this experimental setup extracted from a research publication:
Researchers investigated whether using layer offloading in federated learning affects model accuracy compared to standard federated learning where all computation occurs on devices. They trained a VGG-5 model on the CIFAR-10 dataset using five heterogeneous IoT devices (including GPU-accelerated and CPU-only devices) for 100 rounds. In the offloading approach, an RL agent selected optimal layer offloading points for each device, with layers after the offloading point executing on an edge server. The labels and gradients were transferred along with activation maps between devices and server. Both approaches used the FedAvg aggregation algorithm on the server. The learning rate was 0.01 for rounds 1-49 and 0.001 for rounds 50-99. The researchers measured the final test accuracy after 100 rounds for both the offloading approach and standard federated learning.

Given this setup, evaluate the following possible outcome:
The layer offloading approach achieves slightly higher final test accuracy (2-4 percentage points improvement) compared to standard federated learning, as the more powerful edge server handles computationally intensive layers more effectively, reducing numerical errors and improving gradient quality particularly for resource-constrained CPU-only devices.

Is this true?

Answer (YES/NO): NO